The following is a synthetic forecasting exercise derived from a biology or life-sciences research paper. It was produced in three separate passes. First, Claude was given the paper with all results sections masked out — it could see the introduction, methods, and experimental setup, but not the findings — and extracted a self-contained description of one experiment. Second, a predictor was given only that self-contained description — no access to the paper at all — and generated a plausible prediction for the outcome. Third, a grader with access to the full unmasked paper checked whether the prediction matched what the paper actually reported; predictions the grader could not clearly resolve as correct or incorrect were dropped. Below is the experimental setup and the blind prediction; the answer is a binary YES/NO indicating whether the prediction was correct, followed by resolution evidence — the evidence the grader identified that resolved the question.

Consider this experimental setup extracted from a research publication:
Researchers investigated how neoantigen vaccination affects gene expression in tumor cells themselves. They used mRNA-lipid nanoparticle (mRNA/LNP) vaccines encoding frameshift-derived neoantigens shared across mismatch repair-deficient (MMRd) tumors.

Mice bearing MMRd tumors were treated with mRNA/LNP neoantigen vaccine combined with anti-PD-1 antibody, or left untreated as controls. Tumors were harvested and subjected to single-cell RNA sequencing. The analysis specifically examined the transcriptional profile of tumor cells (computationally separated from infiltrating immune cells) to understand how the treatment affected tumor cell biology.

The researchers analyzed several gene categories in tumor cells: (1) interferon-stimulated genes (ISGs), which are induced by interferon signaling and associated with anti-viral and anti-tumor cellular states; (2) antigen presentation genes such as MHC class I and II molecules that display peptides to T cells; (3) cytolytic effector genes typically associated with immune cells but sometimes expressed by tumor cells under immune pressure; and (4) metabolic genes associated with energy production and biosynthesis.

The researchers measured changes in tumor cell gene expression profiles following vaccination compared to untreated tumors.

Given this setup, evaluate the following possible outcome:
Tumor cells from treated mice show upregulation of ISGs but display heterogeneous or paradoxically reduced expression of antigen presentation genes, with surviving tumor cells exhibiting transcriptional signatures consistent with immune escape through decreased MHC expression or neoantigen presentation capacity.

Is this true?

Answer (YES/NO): NO